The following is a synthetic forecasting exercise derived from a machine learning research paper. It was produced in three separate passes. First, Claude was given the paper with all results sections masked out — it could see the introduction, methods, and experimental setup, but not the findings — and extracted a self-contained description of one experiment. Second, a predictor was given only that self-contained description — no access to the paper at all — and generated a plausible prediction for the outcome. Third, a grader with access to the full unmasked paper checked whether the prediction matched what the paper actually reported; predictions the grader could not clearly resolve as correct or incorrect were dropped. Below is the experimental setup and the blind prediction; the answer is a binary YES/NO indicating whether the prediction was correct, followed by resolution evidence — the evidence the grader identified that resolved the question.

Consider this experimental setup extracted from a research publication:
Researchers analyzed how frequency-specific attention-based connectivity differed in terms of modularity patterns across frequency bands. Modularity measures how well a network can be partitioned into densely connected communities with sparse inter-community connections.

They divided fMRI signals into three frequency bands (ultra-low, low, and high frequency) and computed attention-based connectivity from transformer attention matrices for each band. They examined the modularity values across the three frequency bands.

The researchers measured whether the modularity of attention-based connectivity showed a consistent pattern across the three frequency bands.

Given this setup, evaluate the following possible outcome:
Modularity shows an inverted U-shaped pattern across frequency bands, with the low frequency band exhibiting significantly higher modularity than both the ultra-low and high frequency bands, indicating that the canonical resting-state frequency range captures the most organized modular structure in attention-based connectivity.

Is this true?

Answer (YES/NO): NO